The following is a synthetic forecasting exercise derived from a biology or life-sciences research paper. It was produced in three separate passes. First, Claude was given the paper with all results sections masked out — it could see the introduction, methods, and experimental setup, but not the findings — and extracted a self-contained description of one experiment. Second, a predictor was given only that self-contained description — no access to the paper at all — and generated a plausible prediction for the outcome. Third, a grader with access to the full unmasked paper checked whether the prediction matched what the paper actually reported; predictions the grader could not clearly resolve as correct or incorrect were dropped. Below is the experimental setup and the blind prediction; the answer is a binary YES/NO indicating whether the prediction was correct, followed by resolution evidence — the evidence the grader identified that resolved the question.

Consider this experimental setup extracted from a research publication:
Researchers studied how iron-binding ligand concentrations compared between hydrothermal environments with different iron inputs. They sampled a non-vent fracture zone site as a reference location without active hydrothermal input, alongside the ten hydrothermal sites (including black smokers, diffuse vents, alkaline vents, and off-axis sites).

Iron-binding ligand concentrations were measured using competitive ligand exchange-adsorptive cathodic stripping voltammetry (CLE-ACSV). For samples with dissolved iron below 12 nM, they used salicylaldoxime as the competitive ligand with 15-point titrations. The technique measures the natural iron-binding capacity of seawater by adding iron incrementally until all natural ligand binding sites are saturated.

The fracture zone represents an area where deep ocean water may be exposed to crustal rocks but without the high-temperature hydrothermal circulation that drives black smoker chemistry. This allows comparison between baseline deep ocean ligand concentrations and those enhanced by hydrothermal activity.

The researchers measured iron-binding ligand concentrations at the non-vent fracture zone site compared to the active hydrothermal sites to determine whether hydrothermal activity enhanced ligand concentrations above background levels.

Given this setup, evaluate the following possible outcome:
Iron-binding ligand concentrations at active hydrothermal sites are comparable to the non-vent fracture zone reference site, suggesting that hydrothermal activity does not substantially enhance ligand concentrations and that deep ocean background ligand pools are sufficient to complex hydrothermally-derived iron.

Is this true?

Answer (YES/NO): NO